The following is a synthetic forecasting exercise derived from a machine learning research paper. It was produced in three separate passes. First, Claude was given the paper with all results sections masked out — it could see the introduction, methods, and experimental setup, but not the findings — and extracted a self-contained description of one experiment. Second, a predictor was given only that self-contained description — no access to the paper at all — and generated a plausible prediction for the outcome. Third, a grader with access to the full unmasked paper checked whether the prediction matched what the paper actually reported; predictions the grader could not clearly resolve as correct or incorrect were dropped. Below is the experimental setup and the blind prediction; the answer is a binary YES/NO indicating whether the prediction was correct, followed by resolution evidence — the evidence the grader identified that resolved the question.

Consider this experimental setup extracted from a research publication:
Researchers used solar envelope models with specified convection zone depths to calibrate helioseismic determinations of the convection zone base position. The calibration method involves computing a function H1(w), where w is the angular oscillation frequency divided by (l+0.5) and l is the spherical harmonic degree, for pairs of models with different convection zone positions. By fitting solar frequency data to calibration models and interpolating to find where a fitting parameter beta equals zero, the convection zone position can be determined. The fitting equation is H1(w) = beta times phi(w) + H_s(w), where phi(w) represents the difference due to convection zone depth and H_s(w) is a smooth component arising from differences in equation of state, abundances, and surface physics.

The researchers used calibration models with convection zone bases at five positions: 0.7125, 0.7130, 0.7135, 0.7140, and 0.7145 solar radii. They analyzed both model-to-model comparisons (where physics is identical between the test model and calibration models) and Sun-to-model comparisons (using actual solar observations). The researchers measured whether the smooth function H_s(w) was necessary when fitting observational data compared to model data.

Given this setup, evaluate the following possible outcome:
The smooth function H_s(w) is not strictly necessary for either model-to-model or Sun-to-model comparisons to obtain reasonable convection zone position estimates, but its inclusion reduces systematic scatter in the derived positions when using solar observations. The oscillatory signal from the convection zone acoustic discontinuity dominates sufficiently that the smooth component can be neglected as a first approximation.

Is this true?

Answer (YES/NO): NO